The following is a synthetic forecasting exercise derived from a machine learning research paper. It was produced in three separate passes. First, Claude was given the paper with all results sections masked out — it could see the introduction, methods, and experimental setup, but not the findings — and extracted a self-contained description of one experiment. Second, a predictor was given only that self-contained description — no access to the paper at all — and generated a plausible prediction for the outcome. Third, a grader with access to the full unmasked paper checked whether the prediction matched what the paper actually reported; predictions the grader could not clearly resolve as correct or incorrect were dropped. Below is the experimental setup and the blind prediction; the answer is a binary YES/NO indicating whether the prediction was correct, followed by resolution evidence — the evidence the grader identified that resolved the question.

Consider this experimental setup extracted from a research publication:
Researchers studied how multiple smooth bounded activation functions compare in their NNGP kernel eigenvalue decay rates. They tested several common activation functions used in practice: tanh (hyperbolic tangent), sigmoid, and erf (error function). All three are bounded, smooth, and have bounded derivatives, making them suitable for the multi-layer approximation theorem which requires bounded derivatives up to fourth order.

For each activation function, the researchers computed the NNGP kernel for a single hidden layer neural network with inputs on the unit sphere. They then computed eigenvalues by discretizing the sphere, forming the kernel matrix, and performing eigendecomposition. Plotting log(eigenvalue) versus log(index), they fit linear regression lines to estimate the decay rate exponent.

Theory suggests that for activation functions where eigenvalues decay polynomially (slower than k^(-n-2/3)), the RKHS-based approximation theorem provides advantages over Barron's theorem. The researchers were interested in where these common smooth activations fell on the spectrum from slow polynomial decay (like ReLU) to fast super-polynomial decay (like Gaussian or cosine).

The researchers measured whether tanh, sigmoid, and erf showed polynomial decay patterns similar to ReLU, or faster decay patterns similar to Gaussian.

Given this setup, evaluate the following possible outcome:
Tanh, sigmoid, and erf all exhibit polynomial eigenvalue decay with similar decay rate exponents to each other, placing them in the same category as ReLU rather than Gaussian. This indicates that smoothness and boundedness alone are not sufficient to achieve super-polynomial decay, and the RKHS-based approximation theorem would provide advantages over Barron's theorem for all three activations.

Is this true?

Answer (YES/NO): NO